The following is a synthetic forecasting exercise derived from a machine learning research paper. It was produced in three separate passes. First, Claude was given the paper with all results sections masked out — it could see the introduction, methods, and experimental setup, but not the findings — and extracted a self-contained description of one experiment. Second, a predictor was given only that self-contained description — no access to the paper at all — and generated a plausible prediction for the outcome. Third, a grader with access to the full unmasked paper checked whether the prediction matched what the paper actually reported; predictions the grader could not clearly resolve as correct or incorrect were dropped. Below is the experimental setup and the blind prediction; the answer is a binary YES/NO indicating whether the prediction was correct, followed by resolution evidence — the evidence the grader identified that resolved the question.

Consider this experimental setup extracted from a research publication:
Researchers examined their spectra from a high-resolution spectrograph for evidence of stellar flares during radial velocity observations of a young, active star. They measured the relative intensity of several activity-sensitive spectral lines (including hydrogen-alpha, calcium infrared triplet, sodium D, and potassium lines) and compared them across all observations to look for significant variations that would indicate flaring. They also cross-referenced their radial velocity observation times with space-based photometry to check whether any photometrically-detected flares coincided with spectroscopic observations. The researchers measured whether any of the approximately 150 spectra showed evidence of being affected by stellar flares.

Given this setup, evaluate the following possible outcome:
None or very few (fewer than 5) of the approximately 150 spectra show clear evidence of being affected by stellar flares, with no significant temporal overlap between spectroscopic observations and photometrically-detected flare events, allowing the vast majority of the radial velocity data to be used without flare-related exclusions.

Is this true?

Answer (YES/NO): YES